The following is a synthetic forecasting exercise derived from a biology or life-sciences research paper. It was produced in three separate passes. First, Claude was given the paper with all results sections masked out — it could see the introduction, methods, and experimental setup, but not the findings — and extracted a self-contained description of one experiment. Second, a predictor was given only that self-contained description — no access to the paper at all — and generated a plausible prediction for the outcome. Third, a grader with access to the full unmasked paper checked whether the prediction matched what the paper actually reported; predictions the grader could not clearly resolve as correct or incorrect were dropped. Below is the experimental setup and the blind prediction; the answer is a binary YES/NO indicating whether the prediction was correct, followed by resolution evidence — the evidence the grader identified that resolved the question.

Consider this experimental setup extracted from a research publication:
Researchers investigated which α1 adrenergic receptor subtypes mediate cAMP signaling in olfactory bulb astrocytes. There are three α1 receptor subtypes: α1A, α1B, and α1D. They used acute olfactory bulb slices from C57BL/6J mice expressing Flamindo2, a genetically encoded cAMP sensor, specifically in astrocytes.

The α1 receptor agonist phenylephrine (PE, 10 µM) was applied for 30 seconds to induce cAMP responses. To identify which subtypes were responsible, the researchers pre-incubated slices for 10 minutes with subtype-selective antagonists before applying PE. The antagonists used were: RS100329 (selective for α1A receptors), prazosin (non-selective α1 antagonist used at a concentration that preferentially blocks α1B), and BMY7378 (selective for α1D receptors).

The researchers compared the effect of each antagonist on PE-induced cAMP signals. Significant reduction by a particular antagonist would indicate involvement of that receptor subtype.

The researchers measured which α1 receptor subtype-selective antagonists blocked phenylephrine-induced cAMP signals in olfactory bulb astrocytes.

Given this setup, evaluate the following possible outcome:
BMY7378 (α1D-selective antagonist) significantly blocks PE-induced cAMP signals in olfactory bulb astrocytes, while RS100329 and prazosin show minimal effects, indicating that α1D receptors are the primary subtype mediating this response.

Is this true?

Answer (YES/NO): NO